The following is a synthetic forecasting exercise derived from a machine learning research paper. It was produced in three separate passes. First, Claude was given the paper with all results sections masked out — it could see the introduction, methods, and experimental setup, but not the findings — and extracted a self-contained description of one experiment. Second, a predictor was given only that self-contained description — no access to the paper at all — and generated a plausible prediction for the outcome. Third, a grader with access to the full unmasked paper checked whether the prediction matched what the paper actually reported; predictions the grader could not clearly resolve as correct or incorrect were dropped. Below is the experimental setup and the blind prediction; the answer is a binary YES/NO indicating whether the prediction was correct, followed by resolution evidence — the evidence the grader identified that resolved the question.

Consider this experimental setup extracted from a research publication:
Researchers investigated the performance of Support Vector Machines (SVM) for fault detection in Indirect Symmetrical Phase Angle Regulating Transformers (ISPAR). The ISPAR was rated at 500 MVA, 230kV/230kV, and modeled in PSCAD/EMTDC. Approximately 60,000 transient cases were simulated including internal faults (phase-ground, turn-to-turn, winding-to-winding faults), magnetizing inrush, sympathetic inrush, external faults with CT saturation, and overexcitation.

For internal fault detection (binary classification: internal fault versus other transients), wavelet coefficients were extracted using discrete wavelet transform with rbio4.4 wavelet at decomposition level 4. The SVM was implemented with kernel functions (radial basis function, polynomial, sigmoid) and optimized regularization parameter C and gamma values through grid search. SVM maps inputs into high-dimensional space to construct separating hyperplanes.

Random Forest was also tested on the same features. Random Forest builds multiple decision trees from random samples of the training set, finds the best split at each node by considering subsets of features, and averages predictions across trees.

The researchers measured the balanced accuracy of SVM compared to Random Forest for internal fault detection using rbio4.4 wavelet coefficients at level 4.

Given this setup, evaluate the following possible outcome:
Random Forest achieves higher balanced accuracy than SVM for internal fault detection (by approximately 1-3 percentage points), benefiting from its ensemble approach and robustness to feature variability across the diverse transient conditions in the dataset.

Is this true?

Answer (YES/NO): YES